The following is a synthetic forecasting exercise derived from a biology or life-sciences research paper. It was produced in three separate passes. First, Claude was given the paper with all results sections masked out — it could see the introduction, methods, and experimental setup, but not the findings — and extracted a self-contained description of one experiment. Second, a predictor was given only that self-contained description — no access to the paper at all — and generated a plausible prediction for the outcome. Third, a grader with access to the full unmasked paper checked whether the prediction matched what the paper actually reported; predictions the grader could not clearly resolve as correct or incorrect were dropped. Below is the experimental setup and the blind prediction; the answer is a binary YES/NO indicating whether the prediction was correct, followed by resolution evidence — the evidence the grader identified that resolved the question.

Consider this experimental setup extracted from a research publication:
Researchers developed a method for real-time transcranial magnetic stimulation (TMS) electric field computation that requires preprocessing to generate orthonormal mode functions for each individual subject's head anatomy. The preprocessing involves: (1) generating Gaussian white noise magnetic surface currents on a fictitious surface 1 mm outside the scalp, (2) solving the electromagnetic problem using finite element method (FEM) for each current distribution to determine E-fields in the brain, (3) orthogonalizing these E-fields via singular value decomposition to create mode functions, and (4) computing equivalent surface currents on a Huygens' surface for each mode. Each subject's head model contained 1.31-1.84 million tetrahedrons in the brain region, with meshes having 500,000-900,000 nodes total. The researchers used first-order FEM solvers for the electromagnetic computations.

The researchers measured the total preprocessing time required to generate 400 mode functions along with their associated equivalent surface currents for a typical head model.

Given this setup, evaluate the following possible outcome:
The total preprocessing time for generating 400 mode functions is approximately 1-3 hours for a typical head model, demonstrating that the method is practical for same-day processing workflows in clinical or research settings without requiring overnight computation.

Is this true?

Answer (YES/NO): NO